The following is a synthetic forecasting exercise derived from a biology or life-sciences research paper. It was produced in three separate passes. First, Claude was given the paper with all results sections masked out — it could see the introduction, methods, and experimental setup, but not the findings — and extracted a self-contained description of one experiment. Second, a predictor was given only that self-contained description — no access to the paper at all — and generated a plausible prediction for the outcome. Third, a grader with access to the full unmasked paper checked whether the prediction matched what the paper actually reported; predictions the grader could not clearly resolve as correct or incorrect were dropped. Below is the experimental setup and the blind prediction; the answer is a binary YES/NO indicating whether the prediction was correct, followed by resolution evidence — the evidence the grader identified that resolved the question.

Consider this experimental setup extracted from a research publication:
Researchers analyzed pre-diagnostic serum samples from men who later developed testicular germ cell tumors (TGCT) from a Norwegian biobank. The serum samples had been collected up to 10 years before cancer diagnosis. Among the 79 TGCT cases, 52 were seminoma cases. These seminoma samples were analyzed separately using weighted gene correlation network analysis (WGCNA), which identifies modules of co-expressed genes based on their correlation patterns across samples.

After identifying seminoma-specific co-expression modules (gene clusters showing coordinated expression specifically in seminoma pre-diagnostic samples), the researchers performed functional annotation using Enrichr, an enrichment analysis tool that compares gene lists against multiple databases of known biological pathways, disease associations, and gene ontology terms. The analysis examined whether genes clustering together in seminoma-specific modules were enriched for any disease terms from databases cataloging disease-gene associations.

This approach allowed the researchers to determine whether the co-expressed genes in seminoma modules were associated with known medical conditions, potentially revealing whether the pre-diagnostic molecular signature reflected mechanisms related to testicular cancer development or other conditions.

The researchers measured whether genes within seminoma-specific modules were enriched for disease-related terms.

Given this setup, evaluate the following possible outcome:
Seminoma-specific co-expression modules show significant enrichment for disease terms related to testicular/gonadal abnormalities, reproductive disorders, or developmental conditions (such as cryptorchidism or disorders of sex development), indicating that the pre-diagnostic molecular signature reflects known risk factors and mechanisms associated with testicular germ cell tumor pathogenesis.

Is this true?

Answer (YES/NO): YES